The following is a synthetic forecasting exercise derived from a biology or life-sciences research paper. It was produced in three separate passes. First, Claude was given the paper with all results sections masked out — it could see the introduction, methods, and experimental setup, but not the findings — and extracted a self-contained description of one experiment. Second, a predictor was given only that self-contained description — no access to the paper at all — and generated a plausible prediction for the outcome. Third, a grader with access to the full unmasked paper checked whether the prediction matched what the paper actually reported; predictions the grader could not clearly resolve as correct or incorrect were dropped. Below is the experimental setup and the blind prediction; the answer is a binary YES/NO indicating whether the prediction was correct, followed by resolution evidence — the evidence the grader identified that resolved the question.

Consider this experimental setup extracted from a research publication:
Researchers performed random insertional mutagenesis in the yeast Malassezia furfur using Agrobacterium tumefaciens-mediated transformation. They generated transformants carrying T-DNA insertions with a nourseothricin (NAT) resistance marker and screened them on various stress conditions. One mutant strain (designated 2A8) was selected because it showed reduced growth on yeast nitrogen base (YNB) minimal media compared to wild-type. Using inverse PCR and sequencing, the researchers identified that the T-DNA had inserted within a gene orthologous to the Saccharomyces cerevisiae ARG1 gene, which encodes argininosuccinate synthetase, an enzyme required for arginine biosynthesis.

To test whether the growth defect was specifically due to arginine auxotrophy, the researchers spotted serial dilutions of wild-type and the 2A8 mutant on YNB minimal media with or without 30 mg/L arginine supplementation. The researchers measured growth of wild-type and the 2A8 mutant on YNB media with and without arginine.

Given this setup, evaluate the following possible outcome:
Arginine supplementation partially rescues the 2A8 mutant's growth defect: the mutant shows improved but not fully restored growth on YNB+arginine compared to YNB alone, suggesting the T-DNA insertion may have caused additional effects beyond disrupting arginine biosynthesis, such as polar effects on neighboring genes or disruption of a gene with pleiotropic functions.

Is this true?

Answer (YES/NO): NO